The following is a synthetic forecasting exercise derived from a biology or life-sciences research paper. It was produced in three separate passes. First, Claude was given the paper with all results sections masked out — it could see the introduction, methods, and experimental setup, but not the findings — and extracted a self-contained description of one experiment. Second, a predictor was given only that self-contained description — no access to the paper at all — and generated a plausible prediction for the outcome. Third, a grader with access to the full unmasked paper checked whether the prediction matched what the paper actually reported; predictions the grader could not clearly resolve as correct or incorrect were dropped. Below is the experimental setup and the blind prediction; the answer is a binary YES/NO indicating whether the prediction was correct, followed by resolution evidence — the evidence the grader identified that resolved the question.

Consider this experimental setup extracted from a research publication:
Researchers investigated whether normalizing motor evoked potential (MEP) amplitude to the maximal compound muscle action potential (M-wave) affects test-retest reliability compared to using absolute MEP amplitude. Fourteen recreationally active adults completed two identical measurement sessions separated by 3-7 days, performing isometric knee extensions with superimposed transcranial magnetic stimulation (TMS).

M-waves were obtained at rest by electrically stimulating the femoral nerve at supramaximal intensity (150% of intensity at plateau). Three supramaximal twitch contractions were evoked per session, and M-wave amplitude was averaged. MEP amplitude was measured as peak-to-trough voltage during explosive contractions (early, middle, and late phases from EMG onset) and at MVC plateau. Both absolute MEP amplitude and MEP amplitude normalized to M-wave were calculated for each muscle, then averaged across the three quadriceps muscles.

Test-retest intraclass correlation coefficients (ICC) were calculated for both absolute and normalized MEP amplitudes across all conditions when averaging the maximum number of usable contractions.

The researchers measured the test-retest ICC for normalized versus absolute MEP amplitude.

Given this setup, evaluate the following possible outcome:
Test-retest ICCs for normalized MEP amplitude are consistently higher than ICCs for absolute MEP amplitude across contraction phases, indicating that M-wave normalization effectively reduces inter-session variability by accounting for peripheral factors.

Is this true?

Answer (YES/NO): NO